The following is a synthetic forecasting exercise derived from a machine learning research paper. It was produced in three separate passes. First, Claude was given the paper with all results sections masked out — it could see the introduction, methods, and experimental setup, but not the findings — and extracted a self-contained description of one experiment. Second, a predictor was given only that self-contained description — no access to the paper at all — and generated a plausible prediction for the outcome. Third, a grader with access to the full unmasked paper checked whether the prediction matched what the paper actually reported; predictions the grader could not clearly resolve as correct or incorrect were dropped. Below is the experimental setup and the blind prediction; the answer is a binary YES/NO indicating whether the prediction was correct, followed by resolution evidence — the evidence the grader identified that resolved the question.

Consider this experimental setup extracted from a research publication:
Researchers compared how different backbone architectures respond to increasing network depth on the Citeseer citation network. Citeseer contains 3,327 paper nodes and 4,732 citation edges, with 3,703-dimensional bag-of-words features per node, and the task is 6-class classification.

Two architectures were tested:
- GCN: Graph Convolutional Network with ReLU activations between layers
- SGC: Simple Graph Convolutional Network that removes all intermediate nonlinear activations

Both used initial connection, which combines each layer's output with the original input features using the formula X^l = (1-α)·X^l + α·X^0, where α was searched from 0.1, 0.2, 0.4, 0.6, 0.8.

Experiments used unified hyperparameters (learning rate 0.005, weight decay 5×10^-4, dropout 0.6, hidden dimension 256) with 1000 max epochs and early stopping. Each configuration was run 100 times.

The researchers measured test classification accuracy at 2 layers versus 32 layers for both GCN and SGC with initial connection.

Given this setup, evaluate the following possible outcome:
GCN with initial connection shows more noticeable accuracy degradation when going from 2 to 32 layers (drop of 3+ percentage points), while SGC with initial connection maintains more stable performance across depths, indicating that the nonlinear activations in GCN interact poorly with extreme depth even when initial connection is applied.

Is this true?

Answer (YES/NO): NO